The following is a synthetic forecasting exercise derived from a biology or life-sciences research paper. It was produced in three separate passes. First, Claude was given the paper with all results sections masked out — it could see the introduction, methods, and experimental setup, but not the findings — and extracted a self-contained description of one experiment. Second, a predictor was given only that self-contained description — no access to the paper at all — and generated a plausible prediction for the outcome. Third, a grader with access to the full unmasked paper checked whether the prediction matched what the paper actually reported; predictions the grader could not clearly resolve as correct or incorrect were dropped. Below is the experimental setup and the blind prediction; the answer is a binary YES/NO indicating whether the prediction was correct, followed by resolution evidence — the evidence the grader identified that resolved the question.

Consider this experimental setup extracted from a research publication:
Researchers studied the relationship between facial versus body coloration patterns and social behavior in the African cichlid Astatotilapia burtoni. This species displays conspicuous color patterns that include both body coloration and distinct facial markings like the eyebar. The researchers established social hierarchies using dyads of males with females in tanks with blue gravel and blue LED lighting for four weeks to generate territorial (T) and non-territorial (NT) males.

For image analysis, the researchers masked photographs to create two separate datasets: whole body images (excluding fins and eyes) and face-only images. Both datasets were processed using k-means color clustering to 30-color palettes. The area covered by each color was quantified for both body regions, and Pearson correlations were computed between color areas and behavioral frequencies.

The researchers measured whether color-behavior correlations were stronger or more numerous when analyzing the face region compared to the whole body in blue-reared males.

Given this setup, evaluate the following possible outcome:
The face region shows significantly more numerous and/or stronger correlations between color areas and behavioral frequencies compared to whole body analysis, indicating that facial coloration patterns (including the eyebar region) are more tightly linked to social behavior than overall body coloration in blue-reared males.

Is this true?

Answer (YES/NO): NO